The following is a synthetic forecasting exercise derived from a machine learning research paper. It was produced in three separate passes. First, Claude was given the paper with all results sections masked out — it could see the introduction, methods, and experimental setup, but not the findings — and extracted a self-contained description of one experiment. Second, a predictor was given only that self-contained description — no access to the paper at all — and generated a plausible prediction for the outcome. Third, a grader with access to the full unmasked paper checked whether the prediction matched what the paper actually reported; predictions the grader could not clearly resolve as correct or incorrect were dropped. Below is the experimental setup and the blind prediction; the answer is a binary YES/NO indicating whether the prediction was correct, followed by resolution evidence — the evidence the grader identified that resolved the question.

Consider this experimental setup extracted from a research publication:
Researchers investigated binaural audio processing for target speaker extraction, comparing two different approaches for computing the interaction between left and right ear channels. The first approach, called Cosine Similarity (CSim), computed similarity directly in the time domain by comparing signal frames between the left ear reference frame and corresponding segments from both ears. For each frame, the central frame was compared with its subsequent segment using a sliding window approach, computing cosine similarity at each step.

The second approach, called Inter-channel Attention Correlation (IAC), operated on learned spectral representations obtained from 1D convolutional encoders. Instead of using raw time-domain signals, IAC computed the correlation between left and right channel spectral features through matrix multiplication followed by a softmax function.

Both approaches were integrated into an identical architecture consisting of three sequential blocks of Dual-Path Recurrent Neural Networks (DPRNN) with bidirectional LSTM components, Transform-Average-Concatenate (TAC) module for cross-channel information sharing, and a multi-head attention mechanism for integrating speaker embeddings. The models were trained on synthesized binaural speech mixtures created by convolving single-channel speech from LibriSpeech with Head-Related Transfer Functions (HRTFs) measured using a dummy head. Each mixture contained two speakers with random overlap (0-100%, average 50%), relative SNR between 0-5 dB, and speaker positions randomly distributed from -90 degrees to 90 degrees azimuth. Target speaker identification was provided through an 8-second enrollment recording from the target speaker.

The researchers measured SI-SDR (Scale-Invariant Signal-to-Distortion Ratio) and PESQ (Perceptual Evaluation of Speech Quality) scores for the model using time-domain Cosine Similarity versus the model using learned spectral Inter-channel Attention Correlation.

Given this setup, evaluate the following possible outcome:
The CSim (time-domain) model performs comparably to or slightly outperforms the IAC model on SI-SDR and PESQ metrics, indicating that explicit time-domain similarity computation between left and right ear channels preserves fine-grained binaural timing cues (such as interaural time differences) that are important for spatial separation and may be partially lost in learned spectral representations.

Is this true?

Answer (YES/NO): YES